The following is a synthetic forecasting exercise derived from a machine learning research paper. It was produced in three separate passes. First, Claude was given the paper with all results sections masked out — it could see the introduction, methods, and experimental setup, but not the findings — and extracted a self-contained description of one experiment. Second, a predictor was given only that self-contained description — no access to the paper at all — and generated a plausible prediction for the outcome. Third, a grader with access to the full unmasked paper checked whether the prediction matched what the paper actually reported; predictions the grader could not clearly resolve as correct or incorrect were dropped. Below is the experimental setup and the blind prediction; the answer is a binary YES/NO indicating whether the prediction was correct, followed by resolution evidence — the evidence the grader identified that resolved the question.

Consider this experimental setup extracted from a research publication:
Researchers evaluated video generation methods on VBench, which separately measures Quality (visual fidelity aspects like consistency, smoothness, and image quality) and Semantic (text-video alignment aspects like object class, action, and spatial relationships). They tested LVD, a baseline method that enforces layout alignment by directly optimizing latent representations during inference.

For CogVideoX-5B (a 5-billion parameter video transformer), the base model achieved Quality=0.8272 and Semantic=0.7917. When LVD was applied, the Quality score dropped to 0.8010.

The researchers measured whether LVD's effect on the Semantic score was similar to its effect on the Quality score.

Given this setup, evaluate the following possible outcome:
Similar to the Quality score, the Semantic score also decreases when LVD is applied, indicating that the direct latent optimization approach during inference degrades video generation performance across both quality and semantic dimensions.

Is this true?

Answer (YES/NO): NO